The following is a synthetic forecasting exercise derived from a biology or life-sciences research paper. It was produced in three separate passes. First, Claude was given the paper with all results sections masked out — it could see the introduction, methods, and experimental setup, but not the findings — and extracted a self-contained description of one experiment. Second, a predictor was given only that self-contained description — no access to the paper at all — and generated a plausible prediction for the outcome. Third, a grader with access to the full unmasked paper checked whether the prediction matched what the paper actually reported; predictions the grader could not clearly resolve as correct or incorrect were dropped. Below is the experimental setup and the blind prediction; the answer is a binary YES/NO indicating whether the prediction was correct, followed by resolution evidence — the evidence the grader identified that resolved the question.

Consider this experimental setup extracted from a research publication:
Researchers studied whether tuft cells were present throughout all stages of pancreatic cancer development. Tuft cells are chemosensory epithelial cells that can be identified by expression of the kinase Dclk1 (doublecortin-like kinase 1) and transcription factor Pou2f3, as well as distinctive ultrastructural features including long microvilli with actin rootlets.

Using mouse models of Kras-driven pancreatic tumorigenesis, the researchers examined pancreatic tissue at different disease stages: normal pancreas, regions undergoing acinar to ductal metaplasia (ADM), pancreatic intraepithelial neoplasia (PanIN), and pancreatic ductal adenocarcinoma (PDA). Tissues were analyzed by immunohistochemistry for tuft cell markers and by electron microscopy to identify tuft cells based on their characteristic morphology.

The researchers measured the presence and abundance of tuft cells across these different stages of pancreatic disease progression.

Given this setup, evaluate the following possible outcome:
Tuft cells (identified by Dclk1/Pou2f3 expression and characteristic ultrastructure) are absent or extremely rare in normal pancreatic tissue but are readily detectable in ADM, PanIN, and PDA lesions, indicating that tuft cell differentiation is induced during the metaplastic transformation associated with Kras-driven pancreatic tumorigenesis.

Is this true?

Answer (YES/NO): NO